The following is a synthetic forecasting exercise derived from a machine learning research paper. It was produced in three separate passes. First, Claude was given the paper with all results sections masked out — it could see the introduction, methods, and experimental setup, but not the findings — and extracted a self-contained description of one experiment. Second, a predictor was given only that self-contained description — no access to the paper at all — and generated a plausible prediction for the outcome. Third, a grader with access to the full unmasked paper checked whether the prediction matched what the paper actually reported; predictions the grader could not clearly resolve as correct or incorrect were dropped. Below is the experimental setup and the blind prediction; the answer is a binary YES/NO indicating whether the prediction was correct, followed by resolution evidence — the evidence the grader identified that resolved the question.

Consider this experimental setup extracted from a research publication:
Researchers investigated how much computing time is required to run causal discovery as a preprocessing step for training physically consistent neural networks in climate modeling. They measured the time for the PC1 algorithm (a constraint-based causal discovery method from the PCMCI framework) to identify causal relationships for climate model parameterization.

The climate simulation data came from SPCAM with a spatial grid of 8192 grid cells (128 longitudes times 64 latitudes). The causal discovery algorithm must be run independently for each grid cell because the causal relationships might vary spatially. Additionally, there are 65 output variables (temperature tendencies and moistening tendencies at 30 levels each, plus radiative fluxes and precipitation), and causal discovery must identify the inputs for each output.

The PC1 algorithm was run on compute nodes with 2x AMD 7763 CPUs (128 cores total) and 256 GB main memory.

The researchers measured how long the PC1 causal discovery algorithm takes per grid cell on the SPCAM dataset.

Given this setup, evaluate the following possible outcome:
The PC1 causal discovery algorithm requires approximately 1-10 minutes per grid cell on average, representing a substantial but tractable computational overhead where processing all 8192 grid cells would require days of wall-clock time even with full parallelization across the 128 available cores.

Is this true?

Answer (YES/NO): NO